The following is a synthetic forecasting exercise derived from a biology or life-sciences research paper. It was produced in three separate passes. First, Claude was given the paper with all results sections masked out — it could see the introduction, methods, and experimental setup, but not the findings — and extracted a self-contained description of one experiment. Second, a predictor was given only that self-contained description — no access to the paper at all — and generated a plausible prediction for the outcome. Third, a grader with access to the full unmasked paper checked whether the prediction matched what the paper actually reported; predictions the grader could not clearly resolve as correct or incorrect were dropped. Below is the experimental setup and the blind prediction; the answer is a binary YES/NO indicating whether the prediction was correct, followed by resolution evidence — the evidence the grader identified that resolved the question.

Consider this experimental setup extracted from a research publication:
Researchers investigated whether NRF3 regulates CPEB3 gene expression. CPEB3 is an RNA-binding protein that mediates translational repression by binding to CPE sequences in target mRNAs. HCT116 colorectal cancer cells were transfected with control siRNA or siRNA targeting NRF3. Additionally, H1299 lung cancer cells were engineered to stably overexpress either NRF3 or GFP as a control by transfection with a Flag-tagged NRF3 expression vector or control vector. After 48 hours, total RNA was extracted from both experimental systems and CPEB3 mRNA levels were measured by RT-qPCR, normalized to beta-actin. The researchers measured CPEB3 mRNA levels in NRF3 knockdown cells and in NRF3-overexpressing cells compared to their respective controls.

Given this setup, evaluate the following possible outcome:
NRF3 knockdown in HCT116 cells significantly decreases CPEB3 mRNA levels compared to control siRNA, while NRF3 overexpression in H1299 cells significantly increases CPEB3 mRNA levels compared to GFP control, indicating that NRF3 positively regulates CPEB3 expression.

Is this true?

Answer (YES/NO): YES